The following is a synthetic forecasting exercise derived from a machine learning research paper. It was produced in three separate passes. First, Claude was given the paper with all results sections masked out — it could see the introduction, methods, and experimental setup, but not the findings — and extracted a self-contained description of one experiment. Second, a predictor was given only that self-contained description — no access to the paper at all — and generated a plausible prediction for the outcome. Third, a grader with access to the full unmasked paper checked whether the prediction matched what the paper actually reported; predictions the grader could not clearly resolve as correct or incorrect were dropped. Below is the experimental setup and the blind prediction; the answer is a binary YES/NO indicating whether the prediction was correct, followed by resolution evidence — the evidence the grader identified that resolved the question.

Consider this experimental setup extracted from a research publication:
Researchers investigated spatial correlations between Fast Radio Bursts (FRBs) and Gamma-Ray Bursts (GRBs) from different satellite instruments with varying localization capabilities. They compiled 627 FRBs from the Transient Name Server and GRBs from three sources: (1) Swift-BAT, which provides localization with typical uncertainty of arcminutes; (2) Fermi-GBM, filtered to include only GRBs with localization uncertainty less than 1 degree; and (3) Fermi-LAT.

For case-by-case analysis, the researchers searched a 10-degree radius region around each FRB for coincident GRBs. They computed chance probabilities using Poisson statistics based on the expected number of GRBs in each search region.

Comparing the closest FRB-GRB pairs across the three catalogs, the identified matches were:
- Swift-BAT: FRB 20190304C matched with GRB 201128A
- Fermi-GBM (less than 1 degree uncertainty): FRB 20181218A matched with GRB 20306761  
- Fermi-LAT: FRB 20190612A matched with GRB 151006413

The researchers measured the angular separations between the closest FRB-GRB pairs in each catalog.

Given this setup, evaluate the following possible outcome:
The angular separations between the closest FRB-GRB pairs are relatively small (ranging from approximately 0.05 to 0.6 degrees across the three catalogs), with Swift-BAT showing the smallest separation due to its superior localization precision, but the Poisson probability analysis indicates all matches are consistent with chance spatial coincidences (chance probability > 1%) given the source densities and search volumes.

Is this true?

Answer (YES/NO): NO